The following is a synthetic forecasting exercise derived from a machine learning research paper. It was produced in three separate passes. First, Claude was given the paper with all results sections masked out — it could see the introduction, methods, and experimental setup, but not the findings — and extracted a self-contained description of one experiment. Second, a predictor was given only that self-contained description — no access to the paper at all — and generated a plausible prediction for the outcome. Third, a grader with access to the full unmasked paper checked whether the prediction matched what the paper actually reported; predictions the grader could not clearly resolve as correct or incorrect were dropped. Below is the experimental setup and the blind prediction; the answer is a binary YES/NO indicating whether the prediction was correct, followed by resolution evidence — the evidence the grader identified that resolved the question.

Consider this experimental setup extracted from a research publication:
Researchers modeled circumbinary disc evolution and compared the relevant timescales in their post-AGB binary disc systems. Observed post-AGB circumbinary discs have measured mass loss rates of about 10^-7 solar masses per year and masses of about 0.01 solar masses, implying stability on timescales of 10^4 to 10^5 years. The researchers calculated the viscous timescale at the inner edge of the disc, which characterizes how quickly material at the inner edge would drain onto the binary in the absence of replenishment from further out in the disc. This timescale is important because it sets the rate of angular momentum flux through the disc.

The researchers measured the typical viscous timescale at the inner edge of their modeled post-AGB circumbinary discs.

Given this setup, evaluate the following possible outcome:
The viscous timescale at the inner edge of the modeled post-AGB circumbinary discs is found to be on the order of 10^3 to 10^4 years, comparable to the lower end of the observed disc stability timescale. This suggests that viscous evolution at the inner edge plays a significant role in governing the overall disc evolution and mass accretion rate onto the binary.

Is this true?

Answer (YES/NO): NO